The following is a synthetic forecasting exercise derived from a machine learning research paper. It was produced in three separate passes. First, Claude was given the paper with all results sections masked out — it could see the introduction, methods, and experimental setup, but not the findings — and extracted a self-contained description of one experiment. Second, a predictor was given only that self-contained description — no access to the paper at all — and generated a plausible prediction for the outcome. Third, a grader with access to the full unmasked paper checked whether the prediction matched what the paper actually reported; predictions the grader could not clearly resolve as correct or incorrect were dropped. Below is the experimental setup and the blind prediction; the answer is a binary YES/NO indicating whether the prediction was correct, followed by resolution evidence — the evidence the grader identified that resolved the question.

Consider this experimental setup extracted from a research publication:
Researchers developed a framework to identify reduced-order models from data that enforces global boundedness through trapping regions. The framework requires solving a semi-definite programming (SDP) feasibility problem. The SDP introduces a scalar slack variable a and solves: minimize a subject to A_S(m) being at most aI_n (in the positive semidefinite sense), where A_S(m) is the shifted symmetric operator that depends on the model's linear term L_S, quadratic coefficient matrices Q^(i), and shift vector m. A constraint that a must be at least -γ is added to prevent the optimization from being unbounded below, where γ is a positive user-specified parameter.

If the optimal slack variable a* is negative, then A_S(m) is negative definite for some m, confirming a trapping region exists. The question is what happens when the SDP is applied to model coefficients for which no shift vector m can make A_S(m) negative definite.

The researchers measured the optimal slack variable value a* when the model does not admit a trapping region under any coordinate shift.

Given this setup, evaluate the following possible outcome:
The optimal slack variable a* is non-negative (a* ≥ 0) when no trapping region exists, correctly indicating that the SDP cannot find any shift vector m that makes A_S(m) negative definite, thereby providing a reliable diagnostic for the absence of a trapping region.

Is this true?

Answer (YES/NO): YES